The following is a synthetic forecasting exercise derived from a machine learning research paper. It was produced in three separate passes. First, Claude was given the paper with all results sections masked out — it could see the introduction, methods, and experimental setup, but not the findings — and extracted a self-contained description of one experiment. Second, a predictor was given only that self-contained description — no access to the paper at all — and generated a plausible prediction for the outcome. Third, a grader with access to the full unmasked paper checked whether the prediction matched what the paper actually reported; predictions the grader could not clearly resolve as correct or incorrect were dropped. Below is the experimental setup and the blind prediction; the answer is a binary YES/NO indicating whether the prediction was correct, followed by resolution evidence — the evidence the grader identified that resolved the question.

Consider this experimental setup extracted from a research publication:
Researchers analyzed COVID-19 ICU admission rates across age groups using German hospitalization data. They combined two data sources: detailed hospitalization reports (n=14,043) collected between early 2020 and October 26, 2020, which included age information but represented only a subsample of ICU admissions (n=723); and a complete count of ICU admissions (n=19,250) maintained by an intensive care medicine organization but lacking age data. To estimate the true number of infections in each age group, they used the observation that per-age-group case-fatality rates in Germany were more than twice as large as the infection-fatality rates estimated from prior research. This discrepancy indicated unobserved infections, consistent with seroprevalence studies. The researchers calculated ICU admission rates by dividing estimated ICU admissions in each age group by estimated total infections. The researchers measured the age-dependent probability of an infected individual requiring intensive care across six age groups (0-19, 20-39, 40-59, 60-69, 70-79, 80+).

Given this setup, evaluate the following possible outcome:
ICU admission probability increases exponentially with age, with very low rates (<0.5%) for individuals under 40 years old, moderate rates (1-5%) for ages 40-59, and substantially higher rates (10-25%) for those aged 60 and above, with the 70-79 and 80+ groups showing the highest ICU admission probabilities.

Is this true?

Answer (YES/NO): NO